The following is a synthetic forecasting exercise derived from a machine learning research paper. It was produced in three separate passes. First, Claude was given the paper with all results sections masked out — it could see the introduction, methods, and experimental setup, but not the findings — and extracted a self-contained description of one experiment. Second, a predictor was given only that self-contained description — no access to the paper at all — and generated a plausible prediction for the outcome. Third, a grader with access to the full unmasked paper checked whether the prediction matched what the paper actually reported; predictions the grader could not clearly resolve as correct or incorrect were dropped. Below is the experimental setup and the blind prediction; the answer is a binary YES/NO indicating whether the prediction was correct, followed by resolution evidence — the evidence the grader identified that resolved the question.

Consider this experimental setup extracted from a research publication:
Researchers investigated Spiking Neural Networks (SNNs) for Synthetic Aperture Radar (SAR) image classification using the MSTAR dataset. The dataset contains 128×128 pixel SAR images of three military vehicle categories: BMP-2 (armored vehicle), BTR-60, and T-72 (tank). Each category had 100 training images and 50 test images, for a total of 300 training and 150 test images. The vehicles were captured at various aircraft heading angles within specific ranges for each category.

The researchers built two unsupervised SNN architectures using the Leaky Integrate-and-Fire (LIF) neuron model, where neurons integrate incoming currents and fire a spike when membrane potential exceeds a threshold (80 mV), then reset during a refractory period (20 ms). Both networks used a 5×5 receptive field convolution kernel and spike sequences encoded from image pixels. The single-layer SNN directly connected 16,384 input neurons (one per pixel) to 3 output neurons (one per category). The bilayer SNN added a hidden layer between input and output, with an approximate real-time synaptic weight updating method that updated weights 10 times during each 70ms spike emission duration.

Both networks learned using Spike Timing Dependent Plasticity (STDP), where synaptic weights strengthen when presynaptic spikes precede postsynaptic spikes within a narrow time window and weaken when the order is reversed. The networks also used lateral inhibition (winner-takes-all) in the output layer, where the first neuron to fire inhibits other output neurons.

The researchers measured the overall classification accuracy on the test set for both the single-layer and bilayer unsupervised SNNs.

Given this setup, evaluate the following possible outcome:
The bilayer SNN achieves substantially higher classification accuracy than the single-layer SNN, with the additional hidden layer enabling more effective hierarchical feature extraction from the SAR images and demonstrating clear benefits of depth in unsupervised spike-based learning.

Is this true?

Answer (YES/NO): NO